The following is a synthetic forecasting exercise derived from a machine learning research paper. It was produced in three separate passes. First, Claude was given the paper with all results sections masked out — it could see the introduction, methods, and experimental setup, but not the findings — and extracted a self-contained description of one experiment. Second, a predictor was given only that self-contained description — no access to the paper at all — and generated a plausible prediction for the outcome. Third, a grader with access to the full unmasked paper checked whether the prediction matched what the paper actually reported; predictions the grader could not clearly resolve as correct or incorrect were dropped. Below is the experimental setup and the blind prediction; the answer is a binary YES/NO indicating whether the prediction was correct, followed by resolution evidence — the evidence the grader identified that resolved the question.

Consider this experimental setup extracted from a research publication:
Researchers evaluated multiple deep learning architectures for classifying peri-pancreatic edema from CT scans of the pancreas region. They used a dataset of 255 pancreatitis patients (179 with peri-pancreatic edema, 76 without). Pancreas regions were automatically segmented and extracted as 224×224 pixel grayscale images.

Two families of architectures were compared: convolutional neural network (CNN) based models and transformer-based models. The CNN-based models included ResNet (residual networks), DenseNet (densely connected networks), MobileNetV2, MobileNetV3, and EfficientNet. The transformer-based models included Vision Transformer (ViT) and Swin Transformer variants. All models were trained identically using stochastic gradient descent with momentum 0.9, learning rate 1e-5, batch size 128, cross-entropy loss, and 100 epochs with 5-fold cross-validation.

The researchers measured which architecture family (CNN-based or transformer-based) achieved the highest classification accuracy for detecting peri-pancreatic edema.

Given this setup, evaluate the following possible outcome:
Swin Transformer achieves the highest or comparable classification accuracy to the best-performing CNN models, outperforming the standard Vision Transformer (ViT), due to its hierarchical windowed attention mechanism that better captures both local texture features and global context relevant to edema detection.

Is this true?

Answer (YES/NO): YES